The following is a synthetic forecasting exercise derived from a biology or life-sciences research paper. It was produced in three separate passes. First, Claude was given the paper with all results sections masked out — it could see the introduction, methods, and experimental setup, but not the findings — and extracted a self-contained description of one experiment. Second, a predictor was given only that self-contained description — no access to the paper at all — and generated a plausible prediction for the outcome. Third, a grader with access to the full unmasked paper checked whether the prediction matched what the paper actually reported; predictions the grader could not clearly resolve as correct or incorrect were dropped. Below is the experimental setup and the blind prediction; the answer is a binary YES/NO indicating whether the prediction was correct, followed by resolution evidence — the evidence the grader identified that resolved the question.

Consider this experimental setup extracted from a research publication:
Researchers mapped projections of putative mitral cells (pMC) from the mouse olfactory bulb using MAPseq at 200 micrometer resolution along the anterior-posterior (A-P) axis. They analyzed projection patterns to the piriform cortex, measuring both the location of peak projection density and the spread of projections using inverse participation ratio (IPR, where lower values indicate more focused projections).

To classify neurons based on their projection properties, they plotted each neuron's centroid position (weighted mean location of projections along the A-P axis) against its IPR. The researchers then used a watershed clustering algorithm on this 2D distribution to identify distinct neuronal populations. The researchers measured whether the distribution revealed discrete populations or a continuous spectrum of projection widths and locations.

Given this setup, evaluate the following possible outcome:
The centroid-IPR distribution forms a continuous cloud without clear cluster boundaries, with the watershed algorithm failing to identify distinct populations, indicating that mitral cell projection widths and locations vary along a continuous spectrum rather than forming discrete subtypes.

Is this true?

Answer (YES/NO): NO